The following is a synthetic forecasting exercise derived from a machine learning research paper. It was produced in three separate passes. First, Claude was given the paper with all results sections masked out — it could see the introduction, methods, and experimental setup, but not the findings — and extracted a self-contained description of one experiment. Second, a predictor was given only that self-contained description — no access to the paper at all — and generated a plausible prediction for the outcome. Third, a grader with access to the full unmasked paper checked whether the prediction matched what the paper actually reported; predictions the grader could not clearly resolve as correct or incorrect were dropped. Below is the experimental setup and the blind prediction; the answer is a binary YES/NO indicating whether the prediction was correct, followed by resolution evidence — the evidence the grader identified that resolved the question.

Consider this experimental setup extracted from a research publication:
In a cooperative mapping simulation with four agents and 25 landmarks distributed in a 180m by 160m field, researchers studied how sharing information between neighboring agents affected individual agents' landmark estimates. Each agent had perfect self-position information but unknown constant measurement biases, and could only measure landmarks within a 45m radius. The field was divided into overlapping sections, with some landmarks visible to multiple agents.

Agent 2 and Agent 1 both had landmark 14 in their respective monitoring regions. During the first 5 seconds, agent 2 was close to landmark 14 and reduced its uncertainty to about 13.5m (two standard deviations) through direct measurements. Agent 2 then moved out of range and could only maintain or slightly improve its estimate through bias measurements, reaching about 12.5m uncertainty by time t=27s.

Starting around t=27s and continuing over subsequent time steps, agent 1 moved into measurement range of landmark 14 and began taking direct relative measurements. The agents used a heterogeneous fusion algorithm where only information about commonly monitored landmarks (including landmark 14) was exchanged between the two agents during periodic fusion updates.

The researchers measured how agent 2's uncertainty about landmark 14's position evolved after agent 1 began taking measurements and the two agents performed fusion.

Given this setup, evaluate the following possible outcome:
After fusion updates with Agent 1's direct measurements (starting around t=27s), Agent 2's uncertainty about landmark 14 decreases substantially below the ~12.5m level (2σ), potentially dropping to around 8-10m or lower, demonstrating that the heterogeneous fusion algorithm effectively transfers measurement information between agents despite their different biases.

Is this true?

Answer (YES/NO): YES